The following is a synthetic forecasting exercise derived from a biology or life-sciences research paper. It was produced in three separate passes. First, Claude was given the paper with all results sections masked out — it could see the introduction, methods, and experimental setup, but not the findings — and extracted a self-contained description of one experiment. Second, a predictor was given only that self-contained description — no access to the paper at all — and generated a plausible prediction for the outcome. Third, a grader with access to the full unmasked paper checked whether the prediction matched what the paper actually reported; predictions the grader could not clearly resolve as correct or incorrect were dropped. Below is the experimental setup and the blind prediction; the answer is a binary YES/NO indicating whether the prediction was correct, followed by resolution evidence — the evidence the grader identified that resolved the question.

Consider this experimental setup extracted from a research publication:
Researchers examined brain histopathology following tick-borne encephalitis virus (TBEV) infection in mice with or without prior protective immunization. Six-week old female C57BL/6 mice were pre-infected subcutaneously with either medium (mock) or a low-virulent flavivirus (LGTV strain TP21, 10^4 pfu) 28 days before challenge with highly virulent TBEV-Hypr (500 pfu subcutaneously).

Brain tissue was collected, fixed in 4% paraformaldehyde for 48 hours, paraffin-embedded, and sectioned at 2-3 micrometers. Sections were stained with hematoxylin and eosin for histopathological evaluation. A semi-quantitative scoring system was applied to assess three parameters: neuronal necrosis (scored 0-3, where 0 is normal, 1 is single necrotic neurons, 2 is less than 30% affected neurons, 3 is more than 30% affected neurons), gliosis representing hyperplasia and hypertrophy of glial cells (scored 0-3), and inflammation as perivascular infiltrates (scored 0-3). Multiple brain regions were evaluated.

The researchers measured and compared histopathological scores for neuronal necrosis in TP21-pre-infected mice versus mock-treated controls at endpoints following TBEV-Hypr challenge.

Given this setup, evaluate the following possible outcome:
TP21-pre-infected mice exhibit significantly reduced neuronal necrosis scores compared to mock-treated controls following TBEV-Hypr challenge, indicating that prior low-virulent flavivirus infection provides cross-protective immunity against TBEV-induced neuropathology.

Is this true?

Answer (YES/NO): YES